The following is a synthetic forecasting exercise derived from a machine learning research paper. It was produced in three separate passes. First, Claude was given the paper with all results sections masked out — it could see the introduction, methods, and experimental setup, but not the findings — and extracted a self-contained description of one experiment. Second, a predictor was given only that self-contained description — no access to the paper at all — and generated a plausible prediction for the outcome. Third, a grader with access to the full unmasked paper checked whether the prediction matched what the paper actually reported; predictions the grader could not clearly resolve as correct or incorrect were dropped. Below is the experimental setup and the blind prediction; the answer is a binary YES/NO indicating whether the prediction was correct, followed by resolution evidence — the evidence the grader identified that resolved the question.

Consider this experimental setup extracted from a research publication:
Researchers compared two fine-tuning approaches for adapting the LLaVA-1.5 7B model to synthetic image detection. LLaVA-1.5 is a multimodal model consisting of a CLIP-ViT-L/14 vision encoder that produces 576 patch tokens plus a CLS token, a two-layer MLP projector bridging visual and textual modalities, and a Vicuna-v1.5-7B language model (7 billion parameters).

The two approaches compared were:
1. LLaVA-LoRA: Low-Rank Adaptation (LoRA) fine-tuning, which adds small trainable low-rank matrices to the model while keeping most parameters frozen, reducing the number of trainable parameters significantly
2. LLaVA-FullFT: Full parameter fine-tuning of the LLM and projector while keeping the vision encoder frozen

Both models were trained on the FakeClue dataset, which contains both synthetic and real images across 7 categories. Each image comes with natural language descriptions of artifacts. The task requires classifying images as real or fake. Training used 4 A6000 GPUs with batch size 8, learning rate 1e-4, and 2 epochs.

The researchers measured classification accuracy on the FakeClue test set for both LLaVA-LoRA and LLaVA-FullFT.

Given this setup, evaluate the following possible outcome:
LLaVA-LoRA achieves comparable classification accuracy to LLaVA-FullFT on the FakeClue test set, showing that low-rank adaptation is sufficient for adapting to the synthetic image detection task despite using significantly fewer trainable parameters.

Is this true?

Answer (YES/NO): NO